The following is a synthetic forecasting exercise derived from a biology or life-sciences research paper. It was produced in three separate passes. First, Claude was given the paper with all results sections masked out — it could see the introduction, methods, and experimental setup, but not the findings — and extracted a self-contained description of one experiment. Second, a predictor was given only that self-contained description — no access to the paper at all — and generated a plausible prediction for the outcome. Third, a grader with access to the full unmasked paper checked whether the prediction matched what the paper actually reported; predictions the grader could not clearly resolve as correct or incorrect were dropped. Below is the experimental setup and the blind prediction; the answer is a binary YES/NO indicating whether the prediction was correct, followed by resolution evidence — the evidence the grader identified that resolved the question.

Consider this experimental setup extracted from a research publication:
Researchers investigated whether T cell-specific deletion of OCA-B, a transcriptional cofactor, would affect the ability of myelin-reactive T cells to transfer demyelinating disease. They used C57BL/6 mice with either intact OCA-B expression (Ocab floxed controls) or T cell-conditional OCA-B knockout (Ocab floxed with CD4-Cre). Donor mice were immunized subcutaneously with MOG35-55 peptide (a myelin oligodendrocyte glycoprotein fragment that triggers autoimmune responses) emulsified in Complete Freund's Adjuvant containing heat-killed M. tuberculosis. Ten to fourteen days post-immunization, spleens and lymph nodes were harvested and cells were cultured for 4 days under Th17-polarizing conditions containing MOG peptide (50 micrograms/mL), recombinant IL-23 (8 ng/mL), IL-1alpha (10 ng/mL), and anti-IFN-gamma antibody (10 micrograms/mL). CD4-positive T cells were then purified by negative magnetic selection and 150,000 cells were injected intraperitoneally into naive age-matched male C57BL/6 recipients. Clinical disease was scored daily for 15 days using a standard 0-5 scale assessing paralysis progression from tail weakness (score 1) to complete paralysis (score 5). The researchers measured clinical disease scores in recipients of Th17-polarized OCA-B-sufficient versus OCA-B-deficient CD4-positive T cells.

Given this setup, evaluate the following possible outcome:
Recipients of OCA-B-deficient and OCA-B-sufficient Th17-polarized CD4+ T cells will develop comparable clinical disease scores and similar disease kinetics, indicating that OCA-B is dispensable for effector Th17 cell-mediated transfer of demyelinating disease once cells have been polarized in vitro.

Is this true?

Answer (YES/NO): NO